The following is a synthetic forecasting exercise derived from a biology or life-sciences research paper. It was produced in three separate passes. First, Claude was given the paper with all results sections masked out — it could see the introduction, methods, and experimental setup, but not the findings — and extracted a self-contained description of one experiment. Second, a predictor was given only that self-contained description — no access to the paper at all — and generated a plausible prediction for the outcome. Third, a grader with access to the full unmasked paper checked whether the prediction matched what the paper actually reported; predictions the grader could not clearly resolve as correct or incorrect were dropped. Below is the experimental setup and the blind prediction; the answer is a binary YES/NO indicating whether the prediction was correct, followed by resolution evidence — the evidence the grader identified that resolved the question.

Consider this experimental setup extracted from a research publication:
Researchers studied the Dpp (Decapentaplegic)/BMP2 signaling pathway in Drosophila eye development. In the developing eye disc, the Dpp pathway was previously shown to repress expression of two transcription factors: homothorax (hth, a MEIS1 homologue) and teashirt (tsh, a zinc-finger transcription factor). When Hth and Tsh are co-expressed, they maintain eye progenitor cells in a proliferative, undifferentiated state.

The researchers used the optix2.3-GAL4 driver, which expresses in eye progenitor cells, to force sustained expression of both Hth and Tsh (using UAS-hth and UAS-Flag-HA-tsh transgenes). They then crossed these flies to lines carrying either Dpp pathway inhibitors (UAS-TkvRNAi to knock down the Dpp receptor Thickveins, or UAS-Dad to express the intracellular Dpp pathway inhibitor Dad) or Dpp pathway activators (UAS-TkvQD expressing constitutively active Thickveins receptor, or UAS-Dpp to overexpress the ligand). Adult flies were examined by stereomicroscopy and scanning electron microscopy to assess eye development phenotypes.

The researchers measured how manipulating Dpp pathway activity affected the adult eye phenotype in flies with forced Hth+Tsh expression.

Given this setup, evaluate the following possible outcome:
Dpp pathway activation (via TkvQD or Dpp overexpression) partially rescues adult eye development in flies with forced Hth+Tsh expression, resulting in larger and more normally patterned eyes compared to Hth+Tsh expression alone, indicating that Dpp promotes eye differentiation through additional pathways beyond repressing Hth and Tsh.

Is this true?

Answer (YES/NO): NO